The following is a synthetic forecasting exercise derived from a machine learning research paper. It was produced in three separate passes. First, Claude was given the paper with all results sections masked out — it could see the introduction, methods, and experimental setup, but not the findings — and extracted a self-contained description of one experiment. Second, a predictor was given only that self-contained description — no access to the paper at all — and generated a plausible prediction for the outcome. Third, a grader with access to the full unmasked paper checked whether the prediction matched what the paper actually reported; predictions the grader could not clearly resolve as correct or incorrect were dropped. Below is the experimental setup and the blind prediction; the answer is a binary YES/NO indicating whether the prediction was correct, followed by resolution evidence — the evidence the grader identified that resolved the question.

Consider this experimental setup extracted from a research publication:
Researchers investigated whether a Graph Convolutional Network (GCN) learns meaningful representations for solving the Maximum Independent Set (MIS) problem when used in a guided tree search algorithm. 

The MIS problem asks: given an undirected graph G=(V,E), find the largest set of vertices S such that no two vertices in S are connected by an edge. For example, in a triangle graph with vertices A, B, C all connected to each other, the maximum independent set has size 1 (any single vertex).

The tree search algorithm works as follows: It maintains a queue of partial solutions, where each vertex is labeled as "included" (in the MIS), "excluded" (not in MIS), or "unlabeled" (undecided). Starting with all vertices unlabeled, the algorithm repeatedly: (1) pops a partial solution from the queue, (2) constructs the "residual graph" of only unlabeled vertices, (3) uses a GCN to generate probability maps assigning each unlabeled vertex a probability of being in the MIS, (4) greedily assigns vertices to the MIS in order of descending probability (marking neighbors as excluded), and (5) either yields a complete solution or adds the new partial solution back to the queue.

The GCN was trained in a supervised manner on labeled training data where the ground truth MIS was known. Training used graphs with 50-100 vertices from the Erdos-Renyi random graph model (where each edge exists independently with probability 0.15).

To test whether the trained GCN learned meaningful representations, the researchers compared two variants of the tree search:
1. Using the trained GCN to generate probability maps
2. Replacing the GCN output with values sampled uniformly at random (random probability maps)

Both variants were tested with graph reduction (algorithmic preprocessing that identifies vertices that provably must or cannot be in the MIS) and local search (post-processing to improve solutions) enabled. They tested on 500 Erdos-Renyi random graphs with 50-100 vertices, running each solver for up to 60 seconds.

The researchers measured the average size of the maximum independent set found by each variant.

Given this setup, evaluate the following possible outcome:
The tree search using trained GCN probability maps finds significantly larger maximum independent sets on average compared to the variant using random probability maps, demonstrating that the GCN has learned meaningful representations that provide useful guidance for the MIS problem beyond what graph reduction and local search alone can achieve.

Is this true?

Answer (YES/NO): NO